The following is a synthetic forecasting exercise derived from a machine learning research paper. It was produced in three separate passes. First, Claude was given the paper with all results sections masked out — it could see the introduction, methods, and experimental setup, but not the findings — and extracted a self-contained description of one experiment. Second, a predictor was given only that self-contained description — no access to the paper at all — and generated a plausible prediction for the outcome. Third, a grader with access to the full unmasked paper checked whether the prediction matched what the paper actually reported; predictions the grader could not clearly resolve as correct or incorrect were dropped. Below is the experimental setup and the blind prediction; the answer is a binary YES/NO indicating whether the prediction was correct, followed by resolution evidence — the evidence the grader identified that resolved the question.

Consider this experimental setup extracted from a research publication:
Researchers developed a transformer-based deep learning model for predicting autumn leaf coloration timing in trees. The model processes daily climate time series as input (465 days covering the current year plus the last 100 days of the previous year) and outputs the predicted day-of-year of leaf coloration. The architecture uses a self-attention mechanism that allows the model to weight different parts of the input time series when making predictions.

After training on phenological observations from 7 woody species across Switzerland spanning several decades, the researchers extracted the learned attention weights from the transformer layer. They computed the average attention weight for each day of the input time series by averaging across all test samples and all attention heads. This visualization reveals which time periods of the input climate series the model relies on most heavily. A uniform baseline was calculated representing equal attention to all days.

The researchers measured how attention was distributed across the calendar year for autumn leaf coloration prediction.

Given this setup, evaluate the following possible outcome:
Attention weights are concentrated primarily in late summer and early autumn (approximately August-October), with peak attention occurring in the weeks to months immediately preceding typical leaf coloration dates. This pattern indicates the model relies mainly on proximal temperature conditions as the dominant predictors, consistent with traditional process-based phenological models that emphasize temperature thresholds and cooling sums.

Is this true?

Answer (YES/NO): NO